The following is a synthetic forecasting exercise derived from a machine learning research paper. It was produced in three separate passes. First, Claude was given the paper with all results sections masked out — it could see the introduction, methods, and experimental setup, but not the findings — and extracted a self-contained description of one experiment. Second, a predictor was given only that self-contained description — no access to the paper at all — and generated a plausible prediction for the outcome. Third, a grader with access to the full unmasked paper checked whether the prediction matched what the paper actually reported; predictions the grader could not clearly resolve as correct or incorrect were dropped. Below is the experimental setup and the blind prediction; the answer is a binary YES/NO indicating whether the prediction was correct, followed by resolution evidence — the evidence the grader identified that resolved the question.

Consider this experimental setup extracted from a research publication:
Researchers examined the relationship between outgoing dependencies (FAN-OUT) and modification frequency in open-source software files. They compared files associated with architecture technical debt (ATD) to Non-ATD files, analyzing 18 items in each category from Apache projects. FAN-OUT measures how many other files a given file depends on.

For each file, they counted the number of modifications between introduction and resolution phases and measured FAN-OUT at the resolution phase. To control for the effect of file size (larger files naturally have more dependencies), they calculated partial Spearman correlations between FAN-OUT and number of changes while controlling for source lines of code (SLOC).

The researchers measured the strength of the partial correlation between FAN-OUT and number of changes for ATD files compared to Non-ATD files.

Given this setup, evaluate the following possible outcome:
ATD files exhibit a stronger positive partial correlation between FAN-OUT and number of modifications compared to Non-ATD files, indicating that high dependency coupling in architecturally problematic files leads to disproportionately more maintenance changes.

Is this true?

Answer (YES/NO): NO